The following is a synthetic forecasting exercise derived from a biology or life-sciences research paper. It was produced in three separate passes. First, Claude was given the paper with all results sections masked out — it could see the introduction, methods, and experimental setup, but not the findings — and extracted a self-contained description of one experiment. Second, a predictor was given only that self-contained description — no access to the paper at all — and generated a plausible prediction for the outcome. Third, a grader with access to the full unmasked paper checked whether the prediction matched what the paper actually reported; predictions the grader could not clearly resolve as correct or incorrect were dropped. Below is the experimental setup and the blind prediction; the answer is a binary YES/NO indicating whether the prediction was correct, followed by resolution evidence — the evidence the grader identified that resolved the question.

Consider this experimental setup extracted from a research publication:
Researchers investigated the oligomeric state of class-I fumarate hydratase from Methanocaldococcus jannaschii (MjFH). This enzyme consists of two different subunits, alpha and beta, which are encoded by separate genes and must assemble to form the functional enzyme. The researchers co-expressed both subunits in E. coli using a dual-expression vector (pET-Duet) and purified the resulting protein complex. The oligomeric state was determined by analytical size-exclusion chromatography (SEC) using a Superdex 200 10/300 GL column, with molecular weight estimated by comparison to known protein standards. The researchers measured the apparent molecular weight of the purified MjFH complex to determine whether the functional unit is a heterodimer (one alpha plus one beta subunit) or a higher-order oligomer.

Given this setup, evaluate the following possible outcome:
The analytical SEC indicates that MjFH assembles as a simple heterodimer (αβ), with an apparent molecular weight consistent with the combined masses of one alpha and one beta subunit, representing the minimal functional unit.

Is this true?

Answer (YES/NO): NO